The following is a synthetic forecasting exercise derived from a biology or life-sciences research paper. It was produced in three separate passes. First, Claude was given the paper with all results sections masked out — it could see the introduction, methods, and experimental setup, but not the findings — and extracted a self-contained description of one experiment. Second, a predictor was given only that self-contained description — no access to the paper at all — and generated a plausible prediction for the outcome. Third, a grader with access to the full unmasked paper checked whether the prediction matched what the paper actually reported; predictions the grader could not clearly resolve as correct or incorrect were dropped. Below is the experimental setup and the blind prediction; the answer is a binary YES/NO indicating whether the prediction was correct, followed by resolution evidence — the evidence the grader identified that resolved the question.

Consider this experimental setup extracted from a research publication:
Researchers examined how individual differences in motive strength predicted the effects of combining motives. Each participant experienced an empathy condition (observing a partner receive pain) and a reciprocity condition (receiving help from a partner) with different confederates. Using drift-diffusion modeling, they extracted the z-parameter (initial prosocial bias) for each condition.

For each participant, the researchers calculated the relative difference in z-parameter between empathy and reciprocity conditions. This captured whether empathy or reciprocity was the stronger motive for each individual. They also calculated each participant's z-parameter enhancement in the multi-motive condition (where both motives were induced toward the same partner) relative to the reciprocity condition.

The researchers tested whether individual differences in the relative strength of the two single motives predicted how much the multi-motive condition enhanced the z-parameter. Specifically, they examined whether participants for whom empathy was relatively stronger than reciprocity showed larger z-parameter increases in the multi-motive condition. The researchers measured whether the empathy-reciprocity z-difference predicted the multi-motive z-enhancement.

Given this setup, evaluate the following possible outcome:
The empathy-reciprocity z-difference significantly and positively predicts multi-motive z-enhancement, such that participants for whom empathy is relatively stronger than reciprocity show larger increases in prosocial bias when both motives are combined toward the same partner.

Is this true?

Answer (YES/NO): NO